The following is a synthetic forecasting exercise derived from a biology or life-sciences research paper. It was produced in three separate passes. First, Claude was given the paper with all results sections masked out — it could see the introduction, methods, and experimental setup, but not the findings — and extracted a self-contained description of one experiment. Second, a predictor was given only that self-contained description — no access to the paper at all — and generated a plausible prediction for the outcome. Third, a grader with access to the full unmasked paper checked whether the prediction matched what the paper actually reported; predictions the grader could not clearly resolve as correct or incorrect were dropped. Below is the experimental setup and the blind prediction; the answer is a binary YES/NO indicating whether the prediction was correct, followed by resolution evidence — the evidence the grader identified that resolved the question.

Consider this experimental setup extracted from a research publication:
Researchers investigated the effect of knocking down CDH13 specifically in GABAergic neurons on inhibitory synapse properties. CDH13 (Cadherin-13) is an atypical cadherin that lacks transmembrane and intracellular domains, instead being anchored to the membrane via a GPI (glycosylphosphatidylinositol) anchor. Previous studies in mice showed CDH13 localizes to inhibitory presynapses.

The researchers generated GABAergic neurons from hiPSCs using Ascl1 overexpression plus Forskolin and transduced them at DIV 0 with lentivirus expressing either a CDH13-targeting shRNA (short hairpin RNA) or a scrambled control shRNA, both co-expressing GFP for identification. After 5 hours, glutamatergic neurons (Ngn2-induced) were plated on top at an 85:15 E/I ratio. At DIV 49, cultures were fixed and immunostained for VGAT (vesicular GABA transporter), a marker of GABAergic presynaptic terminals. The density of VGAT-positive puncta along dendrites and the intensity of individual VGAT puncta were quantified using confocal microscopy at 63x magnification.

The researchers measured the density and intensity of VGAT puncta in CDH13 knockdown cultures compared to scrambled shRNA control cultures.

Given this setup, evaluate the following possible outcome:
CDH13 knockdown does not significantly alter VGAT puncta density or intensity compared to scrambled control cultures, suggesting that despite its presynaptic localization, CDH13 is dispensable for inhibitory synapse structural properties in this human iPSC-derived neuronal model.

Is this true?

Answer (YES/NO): NO